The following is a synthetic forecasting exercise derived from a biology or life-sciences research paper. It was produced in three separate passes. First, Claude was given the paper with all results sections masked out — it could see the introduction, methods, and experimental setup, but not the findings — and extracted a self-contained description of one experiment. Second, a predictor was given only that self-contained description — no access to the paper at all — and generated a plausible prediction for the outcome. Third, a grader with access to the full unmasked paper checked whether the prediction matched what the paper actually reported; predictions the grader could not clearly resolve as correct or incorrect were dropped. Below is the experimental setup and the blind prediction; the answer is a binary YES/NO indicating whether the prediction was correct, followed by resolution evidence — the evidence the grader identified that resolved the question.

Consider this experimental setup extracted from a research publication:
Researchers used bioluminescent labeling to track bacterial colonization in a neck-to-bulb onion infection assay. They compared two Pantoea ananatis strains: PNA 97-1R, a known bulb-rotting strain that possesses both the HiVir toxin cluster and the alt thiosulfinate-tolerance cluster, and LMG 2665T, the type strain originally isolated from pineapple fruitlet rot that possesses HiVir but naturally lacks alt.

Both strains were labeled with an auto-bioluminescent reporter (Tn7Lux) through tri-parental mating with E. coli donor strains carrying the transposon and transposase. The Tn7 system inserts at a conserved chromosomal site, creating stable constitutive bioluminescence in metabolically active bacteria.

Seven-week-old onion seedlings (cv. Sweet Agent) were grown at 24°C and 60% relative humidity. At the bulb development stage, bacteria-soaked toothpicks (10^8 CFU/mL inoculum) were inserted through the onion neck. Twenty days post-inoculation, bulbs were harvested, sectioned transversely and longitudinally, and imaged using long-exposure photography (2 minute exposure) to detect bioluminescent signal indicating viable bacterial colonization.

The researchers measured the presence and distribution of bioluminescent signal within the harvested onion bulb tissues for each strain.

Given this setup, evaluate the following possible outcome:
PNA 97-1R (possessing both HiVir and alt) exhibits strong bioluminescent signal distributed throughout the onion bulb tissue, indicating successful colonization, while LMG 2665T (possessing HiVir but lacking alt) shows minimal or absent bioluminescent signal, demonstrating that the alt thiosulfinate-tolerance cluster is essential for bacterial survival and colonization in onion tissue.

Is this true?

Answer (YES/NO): YES